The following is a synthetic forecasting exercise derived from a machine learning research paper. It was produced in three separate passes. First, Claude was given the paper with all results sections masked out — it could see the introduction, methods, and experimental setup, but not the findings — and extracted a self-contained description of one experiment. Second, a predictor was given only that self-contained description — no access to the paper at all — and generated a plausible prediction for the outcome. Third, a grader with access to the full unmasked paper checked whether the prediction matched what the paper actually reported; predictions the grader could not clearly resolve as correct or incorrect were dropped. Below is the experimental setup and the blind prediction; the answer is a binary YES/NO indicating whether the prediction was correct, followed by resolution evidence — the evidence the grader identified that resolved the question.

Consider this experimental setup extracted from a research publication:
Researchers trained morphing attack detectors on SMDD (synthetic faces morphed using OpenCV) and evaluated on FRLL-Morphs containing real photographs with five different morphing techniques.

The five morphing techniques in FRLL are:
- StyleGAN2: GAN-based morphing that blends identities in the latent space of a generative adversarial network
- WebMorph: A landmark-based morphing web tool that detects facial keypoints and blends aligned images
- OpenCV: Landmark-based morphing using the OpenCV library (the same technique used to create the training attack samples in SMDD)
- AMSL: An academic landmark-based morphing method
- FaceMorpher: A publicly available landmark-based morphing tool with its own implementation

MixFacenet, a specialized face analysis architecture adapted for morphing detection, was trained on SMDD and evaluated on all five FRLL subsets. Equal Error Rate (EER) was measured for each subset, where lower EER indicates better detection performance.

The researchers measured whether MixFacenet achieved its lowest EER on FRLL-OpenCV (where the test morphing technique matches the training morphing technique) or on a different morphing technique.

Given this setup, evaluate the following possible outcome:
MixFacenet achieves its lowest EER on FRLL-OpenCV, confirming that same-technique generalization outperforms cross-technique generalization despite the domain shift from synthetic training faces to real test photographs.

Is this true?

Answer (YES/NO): NO